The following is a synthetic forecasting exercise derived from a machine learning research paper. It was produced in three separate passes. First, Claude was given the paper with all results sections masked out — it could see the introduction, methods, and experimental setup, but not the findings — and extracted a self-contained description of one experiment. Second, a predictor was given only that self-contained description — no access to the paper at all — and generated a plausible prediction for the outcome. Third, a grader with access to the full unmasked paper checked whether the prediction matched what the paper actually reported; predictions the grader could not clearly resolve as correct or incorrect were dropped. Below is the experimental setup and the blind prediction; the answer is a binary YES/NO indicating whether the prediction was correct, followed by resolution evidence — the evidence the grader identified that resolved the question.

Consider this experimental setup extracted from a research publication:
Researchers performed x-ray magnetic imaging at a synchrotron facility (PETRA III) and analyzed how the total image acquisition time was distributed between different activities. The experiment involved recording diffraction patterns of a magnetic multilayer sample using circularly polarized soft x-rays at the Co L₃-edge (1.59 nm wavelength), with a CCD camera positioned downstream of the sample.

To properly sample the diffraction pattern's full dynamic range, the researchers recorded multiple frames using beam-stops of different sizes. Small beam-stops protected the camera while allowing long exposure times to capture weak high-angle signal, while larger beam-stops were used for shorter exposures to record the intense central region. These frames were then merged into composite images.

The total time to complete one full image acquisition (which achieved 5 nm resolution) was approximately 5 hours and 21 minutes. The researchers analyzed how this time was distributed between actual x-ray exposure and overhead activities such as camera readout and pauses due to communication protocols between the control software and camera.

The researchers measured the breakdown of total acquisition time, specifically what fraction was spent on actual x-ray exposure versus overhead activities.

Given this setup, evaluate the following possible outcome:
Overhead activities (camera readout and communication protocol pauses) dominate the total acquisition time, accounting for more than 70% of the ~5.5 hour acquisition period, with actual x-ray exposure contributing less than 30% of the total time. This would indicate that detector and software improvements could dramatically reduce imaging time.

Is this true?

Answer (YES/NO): YES